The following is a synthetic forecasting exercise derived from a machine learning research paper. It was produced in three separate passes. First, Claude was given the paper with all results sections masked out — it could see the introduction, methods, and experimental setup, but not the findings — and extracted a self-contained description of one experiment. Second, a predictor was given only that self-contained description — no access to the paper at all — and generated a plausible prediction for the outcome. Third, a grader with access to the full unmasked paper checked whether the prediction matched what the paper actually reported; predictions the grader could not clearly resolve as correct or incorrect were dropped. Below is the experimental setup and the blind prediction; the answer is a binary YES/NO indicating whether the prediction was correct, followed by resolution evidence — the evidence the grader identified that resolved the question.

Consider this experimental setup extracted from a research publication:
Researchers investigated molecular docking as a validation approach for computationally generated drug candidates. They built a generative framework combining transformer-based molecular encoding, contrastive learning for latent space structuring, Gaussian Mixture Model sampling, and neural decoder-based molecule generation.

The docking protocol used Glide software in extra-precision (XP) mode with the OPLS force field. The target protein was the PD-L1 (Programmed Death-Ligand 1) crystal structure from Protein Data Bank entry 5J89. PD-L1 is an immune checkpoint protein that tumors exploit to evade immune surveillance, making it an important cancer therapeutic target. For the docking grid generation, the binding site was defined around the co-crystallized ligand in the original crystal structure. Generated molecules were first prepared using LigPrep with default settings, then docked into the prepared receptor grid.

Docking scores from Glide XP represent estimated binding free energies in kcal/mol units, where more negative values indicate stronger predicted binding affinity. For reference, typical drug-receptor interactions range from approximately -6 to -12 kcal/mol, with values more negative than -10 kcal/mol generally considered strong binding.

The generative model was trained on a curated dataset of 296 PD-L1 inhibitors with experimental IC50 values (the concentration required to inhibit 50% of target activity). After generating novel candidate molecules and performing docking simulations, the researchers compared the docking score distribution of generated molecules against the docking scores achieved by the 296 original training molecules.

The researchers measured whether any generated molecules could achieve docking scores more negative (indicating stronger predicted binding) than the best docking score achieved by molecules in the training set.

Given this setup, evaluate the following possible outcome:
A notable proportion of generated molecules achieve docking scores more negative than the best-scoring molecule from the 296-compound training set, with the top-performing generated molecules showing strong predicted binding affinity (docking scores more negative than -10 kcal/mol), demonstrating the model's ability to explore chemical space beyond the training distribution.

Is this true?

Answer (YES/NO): YES